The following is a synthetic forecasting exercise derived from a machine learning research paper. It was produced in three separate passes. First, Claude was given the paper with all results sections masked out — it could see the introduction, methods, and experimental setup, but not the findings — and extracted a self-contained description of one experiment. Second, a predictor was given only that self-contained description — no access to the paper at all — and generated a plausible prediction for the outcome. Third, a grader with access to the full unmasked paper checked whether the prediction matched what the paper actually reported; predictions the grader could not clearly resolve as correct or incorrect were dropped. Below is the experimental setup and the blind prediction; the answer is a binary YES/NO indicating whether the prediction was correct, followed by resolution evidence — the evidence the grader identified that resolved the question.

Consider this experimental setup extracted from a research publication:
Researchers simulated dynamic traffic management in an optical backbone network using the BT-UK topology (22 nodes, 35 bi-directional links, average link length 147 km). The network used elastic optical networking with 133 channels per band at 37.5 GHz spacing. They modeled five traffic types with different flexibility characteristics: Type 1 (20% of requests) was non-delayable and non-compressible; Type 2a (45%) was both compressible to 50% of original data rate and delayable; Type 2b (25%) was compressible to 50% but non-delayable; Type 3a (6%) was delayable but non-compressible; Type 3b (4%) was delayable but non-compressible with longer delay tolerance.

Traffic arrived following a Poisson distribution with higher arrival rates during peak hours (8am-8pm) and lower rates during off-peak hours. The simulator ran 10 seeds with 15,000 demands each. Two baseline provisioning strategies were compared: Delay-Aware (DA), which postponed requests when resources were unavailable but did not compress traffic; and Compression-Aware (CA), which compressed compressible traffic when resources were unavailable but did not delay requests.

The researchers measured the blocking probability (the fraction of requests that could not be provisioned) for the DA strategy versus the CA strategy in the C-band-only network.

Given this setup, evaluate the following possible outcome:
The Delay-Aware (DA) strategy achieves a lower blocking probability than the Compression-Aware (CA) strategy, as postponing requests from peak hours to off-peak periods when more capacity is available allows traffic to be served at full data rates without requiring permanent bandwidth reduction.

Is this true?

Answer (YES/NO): NO